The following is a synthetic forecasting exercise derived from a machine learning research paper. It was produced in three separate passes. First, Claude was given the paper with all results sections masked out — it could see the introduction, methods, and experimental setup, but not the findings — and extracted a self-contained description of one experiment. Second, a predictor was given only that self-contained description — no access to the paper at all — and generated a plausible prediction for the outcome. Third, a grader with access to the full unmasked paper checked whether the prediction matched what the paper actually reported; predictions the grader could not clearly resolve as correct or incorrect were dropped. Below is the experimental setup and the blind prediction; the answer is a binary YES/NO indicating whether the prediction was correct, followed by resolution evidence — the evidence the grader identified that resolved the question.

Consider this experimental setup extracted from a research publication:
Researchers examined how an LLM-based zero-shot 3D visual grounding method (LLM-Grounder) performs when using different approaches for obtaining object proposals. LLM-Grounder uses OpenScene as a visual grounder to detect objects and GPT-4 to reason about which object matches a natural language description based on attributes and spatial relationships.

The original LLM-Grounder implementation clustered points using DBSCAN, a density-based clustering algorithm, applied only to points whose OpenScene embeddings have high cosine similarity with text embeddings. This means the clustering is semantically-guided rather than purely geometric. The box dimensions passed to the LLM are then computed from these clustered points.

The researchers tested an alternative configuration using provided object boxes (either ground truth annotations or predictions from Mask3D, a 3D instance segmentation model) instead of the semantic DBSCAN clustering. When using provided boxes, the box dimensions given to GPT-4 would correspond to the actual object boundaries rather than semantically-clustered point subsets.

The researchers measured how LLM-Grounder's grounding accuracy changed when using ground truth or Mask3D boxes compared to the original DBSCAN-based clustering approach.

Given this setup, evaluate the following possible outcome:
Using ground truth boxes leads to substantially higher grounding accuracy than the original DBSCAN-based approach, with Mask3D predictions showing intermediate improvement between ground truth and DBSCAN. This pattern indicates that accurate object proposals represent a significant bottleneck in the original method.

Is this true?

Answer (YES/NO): NO